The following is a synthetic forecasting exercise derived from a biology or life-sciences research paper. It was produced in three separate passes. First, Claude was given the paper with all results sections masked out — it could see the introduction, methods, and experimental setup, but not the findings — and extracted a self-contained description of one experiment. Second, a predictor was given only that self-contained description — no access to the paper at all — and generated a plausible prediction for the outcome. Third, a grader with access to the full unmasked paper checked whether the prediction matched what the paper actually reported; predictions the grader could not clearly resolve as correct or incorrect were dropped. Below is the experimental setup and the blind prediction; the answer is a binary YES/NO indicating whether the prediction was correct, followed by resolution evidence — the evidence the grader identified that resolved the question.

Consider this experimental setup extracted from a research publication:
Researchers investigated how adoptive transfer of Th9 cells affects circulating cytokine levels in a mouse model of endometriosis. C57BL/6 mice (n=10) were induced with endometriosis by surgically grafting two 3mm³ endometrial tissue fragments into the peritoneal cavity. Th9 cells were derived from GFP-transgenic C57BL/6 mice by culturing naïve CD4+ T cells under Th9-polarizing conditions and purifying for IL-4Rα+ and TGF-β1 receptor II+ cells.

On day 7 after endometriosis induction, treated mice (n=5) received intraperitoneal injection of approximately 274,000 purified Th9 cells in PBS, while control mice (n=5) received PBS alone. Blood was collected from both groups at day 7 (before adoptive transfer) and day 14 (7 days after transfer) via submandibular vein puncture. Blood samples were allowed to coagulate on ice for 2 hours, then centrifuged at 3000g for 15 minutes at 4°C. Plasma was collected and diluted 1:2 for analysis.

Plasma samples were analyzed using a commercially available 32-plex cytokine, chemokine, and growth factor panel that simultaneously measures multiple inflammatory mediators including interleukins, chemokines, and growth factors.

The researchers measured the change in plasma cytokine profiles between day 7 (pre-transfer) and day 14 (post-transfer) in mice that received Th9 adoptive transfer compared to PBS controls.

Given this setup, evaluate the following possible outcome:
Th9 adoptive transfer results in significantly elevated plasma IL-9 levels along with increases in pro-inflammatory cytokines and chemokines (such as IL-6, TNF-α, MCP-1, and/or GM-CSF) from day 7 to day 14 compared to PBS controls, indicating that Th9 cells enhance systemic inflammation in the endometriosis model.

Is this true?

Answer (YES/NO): NO